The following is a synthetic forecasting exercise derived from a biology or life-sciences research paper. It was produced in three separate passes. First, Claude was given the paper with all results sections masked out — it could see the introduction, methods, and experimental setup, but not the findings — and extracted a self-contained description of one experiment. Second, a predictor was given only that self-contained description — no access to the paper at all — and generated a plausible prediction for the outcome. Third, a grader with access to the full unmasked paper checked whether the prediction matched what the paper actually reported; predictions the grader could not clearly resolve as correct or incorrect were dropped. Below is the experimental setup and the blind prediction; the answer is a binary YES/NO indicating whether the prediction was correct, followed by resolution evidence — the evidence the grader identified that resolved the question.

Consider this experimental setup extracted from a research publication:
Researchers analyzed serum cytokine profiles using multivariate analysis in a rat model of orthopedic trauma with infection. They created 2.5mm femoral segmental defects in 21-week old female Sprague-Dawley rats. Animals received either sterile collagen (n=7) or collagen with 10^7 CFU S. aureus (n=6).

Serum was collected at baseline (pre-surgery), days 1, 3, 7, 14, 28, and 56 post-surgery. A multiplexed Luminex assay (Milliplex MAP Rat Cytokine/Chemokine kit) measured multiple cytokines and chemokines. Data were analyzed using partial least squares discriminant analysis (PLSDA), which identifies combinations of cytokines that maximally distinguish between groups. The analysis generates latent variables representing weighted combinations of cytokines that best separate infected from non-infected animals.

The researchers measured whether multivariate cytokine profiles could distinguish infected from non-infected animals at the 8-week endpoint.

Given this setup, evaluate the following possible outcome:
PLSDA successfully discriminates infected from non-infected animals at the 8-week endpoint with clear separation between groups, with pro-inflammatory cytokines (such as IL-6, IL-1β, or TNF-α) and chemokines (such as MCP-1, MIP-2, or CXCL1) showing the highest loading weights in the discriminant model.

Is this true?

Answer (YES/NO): NO